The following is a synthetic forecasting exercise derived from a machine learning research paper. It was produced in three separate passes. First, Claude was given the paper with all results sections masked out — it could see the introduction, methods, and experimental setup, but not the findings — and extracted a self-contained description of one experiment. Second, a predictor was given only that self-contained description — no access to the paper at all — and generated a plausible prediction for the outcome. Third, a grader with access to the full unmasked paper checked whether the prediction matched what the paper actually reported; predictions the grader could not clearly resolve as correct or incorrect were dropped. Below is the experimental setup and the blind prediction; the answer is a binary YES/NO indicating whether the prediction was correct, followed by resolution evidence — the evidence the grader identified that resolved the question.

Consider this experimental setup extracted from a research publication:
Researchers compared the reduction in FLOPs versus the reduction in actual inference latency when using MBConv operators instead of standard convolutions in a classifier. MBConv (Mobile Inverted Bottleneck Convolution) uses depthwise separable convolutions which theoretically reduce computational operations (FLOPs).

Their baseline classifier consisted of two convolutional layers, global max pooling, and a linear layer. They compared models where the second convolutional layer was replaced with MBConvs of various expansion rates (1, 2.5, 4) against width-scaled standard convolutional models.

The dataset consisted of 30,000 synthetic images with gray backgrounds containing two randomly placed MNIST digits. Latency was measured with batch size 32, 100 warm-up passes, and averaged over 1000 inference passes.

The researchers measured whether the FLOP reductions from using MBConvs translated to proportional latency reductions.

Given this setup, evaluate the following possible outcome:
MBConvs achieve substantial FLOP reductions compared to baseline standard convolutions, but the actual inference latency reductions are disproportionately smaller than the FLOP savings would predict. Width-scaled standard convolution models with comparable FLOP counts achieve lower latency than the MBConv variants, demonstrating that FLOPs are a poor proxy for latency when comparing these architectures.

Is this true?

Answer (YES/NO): YES